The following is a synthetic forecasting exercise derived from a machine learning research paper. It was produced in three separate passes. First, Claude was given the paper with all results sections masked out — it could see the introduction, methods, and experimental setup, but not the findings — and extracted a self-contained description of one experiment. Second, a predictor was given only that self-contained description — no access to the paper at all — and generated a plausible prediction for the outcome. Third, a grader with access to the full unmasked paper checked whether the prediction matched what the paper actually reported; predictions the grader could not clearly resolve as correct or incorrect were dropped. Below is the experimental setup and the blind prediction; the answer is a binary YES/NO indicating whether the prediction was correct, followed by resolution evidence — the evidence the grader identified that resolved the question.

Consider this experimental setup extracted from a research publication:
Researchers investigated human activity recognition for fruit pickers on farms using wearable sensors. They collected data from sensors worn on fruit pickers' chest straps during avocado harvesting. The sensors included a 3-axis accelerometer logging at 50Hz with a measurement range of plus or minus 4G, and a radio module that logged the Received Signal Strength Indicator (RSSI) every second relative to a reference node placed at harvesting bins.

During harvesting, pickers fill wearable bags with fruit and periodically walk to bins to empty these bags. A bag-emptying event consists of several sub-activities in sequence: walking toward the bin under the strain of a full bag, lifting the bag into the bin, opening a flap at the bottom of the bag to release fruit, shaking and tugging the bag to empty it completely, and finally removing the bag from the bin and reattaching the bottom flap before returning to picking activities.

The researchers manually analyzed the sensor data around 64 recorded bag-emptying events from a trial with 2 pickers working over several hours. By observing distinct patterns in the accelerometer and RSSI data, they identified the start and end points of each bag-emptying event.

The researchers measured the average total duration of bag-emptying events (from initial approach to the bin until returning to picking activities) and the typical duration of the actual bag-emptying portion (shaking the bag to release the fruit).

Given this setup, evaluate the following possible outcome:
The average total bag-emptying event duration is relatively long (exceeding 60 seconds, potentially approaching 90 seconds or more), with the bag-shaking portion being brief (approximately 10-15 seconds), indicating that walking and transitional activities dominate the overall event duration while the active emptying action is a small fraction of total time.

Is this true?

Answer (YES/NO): NO